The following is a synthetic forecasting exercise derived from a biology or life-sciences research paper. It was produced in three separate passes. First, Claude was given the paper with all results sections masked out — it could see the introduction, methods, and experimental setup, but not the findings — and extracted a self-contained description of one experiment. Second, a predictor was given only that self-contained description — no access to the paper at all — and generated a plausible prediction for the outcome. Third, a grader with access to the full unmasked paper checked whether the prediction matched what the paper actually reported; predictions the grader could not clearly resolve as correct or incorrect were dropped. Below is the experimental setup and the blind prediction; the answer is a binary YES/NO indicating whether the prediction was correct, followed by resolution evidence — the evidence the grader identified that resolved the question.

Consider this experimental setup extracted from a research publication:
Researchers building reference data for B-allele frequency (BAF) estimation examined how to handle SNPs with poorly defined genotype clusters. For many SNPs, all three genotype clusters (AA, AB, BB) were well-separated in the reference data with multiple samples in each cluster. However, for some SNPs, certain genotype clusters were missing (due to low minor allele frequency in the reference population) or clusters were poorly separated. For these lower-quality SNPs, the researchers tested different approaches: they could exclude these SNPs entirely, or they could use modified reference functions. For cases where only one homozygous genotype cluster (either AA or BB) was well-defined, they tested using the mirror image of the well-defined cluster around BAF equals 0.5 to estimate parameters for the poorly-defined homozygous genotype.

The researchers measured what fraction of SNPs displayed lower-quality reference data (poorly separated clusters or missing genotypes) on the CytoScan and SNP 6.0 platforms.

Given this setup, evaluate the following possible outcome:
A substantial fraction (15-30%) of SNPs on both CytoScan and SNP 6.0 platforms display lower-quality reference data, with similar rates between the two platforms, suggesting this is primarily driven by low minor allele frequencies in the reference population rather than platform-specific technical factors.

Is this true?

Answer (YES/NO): NO